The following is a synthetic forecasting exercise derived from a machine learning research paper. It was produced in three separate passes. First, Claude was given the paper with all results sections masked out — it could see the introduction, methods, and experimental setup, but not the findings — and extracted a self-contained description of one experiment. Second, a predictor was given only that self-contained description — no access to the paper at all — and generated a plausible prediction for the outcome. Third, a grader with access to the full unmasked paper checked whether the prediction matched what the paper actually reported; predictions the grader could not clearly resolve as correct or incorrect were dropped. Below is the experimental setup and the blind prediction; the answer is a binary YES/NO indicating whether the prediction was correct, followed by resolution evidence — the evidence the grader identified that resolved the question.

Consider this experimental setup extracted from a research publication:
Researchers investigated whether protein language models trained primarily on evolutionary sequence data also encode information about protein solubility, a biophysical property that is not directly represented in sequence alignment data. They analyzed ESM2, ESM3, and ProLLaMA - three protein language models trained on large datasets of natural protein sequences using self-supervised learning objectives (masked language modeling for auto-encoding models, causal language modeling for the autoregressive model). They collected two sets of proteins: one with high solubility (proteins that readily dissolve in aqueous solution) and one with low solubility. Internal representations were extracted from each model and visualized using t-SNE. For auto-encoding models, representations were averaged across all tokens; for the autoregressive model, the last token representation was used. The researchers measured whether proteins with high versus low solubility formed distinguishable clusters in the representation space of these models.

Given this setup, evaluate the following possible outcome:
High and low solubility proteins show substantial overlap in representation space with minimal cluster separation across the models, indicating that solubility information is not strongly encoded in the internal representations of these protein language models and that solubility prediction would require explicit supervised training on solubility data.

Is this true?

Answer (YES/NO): NO